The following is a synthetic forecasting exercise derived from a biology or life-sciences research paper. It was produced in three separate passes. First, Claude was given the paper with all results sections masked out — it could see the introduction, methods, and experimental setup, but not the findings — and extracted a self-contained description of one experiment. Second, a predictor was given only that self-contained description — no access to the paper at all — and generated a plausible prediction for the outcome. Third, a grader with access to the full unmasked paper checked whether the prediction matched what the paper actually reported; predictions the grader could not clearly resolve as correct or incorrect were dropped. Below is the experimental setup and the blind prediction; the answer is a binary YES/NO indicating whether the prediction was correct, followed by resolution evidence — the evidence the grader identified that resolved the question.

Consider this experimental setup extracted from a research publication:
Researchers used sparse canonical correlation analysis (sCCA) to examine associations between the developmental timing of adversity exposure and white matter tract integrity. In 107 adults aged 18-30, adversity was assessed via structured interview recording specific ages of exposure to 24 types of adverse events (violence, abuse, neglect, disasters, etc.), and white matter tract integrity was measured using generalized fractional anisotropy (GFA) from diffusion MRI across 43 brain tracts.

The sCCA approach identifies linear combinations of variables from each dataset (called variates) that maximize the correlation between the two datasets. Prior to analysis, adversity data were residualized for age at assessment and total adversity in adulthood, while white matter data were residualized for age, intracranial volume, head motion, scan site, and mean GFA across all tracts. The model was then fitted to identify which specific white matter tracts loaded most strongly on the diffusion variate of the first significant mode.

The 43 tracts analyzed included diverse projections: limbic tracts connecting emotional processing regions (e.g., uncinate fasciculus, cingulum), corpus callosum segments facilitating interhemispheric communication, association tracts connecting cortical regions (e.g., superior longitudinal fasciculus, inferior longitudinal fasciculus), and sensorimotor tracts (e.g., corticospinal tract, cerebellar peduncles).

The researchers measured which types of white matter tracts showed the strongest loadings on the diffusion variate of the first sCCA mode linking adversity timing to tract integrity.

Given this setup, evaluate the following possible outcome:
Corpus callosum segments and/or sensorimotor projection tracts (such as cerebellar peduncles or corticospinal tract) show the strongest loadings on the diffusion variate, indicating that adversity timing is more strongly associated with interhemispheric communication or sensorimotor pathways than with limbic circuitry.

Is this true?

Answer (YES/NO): YES